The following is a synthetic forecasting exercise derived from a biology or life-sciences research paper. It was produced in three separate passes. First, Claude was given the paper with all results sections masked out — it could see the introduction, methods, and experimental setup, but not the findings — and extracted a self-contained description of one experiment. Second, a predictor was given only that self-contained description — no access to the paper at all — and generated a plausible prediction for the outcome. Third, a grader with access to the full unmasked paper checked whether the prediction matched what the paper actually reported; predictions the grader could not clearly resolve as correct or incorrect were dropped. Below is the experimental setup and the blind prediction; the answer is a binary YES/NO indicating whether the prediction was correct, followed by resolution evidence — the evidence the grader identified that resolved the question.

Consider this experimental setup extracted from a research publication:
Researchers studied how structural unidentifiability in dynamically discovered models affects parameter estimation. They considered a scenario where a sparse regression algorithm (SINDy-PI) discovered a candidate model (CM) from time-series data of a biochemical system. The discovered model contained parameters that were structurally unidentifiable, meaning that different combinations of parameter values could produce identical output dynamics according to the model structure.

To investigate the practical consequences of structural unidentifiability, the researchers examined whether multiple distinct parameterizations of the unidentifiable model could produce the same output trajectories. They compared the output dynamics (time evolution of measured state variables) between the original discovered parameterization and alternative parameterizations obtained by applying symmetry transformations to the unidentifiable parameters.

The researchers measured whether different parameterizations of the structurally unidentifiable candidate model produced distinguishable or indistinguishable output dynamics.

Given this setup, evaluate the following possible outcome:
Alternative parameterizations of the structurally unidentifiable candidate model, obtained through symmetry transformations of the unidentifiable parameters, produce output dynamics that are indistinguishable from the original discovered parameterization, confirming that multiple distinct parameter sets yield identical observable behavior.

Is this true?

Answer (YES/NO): YES